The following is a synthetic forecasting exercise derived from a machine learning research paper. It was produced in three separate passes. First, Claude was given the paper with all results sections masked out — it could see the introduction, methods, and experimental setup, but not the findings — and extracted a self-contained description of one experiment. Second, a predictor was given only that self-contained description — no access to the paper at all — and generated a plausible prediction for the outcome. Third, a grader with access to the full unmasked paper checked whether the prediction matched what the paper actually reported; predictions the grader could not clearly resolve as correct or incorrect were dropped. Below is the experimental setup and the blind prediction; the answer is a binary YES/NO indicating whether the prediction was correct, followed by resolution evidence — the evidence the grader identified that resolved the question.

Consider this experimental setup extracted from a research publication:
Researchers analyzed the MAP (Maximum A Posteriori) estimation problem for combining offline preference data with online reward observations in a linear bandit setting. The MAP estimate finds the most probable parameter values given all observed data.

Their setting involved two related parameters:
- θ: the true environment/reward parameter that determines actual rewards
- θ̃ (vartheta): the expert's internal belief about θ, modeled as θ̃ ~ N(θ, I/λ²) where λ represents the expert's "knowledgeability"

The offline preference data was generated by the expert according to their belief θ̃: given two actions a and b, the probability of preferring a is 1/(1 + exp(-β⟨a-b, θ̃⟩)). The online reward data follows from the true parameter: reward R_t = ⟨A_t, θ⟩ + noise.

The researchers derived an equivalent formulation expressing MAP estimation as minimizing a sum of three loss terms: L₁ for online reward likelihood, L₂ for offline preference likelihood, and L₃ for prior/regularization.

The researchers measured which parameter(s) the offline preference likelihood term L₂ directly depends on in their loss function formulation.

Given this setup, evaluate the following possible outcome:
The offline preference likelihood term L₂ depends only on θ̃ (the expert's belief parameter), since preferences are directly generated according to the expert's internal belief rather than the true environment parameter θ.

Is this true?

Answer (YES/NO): YES